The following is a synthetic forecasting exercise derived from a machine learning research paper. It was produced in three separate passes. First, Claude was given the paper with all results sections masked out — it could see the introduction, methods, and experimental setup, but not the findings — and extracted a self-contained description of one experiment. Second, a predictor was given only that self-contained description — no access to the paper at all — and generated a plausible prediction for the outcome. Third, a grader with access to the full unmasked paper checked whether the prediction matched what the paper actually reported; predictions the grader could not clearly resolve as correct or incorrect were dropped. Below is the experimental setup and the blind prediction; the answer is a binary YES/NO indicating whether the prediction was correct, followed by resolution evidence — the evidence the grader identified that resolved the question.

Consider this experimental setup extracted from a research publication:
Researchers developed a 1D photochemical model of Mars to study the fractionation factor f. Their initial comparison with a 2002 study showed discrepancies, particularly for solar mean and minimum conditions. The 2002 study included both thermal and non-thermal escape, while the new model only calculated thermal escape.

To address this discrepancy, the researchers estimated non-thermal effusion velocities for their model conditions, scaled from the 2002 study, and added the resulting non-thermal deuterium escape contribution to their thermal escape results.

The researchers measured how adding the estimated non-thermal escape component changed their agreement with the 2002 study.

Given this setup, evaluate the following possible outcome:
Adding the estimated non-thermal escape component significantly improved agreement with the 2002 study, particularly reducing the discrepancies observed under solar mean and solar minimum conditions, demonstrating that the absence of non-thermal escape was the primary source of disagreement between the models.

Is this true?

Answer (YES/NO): NO